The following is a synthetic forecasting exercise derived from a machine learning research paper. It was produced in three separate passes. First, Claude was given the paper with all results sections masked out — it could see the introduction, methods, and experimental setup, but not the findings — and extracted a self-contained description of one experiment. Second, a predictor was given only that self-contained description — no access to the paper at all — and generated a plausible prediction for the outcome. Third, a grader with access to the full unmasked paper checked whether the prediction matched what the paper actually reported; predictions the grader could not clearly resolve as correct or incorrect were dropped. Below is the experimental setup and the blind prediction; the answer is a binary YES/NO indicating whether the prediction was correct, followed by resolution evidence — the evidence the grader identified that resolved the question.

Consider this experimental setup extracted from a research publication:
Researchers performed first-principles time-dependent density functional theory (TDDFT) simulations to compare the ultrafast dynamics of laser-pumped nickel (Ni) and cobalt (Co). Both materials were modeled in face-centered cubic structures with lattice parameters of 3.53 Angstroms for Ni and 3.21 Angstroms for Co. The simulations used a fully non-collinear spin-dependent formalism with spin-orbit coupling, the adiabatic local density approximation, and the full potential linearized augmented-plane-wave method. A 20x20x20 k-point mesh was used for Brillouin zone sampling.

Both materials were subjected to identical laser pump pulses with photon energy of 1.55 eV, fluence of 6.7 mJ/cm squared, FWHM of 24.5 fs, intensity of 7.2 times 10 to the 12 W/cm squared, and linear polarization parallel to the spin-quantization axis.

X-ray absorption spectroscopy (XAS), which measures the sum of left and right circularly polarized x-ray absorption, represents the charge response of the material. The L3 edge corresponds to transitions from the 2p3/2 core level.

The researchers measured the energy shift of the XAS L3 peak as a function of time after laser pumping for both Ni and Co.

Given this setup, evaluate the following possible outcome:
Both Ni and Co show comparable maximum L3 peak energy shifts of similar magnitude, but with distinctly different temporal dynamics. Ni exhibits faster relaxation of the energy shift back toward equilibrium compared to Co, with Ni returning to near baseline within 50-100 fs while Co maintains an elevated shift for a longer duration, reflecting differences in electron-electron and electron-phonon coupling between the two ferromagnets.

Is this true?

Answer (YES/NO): NO